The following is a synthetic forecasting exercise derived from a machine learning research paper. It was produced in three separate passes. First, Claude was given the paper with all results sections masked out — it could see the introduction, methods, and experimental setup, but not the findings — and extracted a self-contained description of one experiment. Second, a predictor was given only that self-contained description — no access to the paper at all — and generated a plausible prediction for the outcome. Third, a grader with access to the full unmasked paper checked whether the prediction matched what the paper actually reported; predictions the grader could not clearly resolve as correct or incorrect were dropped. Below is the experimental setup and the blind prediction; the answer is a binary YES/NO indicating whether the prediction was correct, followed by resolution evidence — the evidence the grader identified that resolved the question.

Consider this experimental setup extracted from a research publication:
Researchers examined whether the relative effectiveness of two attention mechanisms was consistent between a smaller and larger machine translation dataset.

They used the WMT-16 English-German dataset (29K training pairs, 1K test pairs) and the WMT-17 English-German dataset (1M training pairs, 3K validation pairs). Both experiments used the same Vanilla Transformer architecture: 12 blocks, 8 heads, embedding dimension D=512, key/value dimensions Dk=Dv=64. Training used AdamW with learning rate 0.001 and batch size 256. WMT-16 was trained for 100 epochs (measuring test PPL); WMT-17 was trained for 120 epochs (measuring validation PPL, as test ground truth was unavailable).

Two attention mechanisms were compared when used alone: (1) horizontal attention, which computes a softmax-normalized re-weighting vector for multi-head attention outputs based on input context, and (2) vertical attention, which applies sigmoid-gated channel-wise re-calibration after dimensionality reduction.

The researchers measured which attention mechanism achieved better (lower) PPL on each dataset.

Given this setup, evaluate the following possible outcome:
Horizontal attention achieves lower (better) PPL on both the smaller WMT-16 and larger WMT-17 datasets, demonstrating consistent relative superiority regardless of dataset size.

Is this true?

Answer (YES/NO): NO